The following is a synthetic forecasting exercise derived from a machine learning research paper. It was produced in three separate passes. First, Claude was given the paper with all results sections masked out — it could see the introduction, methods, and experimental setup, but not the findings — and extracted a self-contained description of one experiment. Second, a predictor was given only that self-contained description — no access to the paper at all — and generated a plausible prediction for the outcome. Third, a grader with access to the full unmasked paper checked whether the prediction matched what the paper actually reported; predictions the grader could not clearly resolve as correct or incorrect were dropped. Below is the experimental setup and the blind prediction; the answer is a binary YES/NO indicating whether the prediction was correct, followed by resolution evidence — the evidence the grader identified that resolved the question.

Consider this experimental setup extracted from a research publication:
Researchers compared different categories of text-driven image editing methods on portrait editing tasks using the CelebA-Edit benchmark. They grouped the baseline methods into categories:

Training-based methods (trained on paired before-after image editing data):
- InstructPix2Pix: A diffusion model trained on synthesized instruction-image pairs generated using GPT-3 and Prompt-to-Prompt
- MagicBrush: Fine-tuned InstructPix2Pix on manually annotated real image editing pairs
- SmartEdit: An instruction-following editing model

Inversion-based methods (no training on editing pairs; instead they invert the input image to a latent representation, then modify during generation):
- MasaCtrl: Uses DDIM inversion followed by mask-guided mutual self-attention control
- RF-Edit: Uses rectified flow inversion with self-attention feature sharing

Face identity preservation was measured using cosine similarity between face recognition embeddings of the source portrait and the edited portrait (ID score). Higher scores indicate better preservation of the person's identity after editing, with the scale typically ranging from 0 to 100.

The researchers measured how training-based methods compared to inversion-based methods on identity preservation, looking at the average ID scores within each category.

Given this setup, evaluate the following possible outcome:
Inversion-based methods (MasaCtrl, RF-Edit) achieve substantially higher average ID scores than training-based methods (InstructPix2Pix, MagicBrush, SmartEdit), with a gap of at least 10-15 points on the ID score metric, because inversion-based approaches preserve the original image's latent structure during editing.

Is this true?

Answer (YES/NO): NO